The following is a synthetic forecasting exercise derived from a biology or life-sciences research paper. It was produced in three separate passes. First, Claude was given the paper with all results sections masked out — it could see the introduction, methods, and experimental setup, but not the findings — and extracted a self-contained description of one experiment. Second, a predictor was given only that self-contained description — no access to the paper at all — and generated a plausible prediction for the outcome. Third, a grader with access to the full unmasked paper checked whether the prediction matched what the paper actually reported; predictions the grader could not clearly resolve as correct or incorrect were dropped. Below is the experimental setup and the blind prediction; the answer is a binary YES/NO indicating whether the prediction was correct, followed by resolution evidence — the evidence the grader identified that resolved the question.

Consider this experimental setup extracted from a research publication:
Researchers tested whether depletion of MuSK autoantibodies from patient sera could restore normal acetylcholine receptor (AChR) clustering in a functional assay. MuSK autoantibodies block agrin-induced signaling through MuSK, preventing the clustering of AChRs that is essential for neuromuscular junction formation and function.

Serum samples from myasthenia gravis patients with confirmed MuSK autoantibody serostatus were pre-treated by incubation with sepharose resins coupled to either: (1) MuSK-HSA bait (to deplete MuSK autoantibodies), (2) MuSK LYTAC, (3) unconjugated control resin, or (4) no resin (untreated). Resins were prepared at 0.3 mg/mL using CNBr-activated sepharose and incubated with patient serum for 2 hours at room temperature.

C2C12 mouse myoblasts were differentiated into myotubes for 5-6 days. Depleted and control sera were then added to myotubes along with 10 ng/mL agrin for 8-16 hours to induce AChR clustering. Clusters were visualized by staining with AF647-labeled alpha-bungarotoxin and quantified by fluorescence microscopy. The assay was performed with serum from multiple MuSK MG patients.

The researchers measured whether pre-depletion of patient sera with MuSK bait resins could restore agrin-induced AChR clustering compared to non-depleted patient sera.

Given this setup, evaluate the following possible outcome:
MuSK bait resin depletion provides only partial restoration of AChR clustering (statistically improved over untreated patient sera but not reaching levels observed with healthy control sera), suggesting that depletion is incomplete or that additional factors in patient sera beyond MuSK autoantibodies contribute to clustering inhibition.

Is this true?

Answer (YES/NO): NO